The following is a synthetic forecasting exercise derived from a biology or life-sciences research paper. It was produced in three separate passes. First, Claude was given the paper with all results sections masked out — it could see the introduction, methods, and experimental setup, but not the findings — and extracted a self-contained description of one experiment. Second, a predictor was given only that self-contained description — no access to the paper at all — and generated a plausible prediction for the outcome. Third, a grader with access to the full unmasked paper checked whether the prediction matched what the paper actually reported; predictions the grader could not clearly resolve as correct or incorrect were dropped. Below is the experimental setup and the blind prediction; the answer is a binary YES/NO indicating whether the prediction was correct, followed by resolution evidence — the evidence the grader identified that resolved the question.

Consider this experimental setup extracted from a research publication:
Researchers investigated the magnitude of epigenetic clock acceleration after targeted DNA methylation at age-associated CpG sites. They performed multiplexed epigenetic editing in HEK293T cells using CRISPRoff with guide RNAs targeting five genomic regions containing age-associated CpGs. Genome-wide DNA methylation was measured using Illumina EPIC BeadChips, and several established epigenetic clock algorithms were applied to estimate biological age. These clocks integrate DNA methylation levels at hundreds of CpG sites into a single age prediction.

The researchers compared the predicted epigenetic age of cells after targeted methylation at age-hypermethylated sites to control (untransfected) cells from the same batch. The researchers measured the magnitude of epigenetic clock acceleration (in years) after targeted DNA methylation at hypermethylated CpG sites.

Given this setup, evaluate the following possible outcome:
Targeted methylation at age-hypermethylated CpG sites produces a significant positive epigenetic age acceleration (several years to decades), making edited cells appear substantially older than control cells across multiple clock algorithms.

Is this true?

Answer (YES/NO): YES